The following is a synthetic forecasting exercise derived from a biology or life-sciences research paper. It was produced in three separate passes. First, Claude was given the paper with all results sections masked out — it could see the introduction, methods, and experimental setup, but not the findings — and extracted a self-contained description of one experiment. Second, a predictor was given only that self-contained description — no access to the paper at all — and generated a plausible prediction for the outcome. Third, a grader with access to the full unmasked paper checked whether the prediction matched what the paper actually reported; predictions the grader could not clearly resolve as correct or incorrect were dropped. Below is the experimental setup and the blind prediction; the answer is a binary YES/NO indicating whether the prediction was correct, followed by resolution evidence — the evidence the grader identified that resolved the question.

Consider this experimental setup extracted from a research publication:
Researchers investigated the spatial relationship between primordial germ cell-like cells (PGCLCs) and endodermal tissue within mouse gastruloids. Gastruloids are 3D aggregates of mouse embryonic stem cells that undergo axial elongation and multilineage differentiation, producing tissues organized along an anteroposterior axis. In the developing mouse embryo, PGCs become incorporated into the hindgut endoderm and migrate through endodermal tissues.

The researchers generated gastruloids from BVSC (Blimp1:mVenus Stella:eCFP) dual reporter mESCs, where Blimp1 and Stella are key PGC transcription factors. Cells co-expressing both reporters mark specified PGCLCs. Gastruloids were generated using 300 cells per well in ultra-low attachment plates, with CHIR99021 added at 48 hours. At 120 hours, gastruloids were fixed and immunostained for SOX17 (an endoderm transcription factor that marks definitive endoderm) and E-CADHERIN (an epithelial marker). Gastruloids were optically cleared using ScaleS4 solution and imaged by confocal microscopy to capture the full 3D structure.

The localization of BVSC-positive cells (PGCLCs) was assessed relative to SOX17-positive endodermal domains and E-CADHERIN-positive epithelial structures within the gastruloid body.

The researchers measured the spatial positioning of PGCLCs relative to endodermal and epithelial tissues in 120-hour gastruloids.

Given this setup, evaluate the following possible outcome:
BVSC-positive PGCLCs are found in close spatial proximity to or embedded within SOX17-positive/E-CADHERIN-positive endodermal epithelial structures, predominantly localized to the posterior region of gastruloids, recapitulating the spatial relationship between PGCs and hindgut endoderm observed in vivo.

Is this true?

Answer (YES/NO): NO